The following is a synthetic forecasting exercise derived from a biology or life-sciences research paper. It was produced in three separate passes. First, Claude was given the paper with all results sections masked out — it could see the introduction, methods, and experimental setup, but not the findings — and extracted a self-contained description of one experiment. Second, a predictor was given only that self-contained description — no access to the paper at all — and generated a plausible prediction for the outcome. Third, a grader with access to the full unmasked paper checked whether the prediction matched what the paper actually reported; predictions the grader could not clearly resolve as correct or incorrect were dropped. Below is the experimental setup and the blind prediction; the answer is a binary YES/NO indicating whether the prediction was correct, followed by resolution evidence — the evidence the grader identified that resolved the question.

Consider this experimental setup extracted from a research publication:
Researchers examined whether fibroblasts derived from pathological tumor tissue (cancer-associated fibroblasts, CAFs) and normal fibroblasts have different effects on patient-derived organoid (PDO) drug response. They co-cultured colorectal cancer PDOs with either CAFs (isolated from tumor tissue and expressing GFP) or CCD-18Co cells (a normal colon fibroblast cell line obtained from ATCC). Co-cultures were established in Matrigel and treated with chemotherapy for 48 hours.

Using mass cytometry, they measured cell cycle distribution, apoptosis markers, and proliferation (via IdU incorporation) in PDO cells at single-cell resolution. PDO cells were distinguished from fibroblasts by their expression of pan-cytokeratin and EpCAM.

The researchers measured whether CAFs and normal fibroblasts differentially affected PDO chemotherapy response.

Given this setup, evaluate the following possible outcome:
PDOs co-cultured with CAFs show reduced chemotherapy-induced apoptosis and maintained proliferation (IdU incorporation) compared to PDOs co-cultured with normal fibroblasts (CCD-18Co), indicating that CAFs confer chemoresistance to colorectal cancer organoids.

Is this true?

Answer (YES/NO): NO